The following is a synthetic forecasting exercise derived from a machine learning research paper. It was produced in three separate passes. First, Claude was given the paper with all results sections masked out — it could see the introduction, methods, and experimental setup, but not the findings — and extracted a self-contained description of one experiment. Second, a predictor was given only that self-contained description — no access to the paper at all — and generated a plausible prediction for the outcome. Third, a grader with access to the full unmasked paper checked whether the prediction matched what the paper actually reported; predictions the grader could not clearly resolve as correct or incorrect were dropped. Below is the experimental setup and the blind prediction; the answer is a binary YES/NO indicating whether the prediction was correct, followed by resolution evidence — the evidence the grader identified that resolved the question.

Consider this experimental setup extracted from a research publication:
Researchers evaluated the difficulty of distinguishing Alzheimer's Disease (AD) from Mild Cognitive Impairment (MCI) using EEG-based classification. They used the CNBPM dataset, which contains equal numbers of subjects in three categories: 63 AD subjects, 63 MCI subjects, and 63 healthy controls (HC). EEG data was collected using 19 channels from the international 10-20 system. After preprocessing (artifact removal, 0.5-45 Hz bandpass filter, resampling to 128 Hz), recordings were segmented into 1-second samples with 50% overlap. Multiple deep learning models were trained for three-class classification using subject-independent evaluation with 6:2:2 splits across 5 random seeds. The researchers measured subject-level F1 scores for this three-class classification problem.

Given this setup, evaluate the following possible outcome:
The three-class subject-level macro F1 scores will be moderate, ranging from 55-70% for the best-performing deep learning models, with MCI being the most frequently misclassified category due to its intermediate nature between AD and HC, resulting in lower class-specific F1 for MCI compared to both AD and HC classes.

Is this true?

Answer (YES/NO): NO